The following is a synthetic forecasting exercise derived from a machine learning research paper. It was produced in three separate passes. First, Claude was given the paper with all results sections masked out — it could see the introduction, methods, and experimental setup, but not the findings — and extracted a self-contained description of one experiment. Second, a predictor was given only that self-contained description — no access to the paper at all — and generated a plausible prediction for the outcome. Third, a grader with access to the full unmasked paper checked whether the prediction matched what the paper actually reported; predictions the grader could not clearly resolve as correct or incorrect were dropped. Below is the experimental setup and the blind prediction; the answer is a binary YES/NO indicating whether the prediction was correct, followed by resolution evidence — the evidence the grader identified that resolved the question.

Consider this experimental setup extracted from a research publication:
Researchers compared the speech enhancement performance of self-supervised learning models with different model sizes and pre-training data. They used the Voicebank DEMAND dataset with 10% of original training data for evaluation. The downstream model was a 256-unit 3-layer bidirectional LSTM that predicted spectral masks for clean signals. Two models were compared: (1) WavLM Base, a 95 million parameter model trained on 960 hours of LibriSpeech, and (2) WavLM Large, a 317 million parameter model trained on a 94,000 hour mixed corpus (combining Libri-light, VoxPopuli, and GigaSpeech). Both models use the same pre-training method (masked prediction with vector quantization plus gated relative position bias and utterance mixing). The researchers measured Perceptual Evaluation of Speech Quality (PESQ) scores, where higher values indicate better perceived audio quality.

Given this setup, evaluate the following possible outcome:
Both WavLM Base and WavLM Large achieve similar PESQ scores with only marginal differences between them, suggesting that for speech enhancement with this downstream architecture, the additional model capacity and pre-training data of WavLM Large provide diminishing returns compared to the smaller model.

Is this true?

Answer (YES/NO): NO